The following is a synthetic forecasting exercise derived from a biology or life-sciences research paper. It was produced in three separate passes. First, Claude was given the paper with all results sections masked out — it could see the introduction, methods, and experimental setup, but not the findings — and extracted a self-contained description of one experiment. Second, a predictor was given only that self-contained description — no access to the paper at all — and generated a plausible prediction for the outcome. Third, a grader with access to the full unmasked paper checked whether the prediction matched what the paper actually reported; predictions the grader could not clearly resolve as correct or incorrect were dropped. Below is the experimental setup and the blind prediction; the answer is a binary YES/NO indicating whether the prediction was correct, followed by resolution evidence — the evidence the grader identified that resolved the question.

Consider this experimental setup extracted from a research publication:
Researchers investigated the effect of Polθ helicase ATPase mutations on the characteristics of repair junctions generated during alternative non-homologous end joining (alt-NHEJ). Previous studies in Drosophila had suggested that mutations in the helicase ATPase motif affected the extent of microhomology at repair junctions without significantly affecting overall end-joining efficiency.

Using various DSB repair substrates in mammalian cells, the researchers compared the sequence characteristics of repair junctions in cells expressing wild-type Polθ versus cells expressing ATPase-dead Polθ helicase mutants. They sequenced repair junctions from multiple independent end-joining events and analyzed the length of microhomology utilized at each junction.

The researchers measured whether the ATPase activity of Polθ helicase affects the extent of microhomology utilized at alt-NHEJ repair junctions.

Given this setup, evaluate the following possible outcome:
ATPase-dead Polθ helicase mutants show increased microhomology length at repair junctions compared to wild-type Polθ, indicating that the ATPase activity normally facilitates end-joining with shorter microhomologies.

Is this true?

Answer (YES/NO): NO